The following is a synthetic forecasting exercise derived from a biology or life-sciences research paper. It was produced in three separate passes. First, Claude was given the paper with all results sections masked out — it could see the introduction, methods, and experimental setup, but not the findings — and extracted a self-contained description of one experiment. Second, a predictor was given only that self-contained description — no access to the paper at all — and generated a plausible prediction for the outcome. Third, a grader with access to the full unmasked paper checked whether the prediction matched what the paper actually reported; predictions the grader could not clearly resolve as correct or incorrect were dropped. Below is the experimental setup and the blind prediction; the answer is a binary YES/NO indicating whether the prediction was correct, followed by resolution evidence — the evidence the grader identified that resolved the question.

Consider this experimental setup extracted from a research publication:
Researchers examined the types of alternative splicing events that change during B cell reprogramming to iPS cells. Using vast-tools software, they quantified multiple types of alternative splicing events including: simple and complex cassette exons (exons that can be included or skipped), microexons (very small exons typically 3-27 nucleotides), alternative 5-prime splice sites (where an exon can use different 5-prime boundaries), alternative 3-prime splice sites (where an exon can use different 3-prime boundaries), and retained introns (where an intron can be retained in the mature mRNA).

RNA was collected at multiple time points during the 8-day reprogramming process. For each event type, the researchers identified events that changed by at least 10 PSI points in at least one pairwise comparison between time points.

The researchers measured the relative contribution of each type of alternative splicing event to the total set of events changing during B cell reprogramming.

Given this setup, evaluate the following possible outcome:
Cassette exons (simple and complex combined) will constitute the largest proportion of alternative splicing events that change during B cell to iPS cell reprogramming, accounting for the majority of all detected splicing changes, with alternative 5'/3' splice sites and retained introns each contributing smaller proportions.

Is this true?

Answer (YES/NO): NO